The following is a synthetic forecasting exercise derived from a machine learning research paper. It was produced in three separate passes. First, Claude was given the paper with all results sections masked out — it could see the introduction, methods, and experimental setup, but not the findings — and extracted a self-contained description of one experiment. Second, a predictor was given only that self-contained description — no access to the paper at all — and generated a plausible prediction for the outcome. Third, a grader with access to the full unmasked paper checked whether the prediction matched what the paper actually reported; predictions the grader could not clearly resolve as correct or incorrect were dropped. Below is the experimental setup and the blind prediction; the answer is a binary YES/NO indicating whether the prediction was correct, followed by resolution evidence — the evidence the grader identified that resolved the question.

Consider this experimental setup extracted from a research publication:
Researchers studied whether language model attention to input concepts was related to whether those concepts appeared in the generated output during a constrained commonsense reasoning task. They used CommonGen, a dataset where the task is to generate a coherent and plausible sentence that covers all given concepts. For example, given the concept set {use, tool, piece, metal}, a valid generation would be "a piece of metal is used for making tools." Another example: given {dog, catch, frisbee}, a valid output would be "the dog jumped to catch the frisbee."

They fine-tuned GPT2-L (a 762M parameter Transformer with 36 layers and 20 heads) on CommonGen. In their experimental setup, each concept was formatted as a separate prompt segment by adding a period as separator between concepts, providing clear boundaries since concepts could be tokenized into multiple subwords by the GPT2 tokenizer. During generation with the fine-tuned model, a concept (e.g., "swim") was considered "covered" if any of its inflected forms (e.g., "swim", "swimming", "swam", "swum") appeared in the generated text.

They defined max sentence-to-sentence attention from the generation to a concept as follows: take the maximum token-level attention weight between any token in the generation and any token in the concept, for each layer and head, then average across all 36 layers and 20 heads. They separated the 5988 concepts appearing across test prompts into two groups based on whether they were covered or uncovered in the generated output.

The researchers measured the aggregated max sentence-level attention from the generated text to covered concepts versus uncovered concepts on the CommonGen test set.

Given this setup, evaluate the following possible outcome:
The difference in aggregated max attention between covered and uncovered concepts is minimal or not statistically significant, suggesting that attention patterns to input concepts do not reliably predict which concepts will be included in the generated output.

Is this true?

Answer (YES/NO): NO